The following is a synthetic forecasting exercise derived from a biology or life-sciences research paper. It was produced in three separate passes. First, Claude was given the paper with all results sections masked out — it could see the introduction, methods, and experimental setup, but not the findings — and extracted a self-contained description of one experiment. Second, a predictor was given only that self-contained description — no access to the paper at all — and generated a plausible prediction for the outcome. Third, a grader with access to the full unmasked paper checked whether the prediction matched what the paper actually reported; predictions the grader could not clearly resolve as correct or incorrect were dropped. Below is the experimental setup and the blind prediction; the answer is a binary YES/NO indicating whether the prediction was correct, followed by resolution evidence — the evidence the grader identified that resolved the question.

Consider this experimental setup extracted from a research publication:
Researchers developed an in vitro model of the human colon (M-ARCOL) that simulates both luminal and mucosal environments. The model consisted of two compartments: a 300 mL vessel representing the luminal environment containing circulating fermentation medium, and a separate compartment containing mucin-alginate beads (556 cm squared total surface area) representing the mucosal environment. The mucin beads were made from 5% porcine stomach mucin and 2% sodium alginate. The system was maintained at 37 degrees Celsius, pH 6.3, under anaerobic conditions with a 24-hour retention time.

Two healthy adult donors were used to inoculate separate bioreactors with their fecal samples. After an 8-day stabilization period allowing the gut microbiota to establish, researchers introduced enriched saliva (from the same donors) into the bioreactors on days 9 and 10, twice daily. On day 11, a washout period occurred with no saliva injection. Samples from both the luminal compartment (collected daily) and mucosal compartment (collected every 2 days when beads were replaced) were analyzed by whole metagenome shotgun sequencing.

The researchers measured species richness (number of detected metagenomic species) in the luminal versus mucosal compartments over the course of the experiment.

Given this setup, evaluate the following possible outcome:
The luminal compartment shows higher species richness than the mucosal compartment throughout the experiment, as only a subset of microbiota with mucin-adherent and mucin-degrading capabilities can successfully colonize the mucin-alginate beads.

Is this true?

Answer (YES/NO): NO